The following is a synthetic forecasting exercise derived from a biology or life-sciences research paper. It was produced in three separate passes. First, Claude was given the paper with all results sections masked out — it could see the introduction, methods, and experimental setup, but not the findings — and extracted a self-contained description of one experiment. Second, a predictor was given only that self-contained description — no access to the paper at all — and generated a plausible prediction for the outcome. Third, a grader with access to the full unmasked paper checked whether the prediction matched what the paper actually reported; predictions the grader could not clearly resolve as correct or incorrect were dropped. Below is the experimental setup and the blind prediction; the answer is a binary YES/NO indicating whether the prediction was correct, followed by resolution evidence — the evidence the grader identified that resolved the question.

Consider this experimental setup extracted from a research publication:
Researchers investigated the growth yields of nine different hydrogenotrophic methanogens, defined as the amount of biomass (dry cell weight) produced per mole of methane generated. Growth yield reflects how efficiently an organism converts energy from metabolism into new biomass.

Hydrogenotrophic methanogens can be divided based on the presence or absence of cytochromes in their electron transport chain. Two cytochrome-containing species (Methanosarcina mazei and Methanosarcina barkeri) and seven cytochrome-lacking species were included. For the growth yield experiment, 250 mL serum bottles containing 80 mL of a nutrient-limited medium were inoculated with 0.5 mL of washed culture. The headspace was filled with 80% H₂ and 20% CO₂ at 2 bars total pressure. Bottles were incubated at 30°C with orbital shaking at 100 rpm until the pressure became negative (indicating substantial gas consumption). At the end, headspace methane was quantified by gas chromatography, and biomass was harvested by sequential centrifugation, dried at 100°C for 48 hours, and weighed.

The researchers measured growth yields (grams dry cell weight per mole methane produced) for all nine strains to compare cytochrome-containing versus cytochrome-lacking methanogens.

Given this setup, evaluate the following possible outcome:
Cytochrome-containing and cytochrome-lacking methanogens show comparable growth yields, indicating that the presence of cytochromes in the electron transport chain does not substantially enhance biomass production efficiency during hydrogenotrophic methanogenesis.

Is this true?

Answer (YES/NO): NO